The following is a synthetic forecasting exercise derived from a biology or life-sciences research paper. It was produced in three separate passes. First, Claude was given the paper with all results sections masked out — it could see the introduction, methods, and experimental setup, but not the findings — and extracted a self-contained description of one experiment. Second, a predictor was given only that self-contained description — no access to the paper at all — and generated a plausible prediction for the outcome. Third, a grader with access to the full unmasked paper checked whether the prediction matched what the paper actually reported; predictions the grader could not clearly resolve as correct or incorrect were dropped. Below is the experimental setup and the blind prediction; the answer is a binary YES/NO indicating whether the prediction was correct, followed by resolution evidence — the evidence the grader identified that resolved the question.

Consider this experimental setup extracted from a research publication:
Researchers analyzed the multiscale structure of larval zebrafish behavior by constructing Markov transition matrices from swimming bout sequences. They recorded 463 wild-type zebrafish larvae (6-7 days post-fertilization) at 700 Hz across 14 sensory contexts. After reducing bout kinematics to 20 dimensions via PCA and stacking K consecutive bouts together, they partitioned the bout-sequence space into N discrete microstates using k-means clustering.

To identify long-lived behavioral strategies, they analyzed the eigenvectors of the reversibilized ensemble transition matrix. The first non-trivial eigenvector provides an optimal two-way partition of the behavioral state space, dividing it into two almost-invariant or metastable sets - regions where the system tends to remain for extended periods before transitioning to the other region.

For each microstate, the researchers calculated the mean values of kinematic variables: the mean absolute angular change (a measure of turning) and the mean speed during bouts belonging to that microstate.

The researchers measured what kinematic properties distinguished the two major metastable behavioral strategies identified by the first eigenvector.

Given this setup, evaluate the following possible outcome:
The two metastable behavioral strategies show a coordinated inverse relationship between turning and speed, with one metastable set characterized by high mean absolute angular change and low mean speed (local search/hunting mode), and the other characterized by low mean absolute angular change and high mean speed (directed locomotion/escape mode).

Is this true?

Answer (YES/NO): NO